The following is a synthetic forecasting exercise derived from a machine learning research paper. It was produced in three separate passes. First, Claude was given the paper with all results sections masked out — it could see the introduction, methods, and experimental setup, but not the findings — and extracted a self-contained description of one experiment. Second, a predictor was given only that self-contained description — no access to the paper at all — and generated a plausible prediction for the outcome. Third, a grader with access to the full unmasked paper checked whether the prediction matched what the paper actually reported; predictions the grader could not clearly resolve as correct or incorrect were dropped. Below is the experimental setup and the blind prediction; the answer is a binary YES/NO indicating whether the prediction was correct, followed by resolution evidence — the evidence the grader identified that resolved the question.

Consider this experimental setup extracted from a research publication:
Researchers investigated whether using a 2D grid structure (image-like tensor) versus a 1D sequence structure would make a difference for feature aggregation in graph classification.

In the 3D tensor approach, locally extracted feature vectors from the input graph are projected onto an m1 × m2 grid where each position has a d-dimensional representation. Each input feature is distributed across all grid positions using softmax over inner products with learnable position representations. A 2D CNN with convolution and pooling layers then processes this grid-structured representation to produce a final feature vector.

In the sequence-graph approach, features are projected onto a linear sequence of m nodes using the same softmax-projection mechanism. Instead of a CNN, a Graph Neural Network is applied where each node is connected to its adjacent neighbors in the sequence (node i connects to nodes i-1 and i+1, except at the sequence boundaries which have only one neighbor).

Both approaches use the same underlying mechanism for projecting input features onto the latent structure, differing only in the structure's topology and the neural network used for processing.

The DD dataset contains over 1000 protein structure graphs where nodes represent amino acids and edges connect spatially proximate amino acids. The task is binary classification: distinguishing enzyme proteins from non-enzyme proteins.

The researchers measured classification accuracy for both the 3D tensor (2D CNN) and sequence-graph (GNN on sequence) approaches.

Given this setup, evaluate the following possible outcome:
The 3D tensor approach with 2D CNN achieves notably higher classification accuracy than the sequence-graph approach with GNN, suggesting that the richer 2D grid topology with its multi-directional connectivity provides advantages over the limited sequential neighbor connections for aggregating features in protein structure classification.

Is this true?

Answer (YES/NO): NO